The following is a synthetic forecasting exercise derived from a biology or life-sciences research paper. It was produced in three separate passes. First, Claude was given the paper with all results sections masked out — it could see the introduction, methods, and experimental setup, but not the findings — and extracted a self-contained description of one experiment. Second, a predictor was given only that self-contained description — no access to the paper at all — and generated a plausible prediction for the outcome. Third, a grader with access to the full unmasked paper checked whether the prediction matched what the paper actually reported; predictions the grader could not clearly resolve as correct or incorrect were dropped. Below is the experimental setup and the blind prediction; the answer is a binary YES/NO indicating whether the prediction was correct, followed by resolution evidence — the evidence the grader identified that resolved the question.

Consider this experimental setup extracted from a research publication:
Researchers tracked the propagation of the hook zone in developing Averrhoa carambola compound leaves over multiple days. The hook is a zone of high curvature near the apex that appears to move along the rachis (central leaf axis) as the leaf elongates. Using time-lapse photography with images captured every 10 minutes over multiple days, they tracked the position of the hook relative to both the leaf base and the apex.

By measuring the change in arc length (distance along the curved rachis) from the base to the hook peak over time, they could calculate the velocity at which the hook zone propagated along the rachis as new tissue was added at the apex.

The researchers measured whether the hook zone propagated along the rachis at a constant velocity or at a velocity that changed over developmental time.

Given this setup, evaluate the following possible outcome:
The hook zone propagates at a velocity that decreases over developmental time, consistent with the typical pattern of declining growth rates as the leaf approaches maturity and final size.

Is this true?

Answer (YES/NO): NO